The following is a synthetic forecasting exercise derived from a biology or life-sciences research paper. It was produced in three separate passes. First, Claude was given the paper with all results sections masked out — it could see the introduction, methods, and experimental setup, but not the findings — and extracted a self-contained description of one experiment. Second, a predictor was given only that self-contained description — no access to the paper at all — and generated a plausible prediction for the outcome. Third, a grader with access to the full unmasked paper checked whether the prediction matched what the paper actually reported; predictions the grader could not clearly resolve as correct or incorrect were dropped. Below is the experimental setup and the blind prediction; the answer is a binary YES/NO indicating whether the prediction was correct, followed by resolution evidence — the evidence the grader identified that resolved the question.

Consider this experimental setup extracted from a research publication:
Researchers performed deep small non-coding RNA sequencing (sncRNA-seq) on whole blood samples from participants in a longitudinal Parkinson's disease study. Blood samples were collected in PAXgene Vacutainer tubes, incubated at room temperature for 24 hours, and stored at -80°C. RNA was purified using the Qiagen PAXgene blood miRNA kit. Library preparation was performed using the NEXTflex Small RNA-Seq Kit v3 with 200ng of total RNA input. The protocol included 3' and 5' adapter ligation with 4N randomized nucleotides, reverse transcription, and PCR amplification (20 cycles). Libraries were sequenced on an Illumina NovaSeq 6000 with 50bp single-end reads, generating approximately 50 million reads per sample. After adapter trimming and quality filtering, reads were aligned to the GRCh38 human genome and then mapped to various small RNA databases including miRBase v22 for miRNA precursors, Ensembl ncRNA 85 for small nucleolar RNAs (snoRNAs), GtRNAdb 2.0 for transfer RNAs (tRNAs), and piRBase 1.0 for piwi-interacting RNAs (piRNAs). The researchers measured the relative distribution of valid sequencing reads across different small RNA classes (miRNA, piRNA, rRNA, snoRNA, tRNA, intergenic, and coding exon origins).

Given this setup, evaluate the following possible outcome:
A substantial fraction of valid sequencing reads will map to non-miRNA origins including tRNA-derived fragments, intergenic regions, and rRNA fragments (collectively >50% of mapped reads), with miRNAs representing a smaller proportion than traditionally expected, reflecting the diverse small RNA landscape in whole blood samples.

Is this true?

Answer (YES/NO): NO